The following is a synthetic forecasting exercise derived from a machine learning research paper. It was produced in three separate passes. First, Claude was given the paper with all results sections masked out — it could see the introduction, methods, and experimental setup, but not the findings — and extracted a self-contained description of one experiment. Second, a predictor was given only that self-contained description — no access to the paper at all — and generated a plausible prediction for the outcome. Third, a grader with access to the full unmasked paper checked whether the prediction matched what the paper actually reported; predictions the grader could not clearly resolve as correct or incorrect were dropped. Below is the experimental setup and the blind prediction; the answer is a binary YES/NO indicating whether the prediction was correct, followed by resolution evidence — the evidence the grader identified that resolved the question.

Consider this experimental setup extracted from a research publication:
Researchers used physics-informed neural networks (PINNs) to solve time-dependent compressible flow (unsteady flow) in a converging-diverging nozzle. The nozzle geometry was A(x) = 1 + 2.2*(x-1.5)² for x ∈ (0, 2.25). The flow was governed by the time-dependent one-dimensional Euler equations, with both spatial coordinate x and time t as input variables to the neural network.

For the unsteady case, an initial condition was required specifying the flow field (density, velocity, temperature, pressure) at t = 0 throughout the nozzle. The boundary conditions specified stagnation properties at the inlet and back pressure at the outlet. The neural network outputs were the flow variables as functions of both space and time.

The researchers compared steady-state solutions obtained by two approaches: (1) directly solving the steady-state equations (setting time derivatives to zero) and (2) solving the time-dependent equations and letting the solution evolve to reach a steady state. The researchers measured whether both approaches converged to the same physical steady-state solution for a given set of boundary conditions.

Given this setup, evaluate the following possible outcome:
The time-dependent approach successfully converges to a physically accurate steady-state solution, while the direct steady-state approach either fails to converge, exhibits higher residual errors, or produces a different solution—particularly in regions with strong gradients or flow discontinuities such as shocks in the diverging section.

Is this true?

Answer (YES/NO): NO